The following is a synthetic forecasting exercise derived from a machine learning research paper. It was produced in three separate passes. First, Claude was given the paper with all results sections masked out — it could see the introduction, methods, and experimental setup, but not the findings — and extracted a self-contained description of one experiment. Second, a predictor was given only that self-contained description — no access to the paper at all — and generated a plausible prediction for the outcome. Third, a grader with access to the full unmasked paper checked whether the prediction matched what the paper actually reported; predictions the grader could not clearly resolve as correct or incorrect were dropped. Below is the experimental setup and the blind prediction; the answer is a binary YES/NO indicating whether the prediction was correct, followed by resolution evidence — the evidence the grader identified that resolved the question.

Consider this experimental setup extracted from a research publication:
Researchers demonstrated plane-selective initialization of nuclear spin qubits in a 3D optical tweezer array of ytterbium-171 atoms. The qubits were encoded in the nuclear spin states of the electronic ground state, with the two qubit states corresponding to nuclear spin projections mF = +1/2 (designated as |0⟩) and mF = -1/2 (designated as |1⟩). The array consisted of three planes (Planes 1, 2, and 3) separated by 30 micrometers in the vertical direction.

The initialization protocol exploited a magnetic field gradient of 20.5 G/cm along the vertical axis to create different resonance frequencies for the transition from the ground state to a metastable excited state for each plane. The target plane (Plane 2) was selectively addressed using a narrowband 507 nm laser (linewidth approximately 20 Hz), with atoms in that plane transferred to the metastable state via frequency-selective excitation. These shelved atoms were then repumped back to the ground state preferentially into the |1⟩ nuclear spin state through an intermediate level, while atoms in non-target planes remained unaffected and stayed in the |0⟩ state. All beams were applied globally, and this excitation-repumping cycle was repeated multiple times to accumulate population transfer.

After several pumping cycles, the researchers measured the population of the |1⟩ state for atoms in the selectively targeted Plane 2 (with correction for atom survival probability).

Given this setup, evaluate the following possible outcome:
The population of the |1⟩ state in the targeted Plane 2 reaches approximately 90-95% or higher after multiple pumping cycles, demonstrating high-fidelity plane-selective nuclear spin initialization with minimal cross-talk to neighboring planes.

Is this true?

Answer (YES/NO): YES